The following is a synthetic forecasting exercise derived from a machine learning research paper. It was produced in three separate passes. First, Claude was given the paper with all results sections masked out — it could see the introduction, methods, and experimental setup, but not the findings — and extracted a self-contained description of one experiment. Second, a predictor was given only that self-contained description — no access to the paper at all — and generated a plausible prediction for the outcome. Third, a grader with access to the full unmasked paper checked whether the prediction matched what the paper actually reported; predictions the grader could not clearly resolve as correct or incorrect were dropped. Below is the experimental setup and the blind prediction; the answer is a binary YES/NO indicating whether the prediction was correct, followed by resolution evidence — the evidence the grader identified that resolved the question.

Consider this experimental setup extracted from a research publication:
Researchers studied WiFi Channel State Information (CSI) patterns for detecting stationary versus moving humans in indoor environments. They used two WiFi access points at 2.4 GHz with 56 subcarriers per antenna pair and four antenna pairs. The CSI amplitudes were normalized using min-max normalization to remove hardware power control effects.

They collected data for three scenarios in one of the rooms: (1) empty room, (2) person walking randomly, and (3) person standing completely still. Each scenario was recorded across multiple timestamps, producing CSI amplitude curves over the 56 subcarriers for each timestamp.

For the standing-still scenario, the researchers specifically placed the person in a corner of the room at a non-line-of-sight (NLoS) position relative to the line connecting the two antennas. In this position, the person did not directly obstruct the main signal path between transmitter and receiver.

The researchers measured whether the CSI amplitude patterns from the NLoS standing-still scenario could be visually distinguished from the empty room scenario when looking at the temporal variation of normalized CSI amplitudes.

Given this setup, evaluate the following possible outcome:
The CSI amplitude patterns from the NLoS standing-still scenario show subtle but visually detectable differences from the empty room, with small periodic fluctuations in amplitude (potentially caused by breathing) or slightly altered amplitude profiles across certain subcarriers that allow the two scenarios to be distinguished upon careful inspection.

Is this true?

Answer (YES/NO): NO